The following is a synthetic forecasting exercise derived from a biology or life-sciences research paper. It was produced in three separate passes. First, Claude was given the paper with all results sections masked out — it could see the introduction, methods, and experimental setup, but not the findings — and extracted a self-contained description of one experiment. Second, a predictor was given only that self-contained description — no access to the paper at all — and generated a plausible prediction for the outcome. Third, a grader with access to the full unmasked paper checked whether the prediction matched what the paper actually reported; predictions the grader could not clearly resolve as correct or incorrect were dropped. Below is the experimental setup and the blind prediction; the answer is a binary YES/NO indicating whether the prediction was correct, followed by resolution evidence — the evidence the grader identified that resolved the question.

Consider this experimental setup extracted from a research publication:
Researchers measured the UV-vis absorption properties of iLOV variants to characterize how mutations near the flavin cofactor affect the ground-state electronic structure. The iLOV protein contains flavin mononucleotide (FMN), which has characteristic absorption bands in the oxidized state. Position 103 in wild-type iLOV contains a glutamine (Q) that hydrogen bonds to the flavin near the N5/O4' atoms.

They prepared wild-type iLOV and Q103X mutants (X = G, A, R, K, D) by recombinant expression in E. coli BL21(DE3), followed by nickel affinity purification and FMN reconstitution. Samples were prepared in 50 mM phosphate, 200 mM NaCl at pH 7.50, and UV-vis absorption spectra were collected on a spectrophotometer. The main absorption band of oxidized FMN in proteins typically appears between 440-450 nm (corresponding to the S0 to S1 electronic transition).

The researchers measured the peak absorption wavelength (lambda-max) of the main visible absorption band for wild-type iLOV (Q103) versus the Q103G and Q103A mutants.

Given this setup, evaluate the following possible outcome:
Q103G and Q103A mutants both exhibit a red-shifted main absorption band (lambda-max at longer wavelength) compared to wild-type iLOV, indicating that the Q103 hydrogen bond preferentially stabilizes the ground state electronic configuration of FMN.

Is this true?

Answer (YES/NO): NO